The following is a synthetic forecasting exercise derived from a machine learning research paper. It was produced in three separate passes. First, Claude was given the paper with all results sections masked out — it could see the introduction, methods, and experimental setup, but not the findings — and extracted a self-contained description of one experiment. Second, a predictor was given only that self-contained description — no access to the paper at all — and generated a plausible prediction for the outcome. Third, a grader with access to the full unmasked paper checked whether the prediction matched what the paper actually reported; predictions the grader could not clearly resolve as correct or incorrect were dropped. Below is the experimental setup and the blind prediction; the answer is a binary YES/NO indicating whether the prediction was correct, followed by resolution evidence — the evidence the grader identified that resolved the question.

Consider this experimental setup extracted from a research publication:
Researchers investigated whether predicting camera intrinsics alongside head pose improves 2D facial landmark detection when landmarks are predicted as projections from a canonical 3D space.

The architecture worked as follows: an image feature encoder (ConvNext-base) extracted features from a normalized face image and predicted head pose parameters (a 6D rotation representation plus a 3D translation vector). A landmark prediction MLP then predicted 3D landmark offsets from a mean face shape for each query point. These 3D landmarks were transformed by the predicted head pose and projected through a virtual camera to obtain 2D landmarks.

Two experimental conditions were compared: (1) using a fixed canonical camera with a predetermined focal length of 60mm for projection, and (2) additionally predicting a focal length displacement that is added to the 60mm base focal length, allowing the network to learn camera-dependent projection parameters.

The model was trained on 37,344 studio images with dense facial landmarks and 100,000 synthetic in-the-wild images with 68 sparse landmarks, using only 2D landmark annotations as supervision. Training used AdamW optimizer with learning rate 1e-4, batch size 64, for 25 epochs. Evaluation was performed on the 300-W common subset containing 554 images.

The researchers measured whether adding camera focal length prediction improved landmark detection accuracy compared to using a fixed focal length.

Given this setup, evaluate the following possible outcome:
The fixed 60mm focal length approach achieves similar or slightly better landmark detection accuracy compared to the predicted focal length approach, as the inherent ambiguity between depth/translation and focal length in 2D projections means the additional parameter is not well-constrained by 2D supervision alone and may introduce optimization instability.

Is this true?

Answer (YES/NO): NO